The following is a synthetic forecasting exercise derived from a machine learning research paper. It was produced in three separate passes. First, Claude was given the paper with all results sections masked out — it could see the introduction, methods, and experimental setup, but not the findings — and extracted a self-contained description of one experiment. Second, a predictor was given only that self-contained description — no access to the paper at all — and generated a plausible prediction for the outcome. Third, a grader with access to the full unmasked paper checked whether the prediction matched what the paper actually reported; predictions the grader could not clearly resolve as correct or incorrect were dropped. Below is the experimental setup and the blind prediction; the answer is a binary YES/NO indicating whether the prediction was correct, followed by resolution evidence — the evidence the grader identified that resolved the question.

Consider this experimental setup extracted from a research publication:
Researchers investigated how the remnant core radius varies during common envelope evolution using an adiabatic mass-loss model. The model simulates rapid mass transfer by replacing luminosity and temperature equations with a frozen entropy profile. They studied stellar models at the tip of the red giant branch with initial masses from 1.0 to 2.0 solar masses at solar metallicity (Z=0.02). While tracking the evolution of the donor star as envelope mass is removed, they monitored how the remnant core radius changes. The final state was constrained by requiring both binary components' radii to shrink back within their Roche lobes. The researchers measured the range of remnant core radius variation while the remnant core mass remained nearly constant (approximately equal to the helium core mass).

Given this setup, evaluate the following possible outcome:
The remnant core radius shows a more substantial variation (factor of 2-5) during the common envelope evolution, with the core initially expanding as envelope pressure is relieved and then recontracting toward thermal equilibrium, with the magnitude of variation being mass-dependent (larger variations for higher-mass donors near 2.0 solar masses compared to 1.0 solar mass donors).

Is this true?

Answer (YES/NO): NO